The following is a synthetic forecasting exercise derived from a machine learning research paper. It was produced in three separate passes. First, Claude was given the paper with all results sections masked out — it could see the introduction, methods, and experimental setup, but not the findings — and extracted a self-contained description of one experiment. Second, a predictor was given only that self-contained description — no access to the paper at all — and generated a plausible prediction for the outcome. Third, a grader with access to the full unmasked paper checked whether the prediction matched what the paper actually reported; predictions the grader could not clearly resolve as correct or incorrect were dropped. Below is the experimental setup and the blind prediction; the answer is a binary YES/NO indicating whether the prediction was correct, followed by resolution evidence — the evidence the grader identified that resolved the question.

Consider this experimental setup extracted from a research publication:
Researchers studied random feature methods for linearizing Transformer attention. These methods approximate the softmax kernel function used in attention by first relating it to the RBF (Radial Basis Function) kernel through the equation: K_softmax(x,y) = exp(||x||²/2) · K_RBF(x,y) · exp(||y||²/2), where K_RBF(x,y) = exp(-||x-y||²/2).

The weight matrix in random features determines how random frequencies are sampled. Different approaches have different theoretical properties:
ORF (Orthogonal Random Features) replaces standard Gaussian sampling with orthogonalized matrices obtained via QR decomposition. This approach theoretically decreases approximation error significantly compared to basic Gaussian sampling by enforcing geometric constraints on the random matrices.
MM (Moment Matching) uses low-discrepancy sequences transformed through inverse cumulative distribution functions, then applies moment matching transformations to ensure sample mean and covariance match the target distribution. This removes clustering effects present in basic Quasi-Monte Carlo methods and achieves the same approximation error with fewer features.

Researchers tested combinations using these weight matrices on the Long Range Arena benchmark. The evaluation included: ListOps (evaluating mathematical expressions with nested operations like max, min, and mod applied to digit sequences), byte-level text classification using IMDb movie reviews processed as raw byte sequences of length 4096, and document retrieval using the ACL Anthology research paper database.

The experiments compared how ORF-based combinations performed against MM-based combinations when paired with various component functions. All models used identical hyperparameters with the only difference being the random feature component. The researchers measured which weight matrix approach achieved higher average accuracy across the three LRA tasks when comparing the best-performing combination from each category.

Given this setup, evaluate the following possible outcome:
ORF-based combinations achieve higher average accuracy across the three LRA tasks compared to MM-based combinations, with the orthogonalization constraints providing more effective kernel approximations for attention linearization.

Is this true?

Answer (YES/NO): NO